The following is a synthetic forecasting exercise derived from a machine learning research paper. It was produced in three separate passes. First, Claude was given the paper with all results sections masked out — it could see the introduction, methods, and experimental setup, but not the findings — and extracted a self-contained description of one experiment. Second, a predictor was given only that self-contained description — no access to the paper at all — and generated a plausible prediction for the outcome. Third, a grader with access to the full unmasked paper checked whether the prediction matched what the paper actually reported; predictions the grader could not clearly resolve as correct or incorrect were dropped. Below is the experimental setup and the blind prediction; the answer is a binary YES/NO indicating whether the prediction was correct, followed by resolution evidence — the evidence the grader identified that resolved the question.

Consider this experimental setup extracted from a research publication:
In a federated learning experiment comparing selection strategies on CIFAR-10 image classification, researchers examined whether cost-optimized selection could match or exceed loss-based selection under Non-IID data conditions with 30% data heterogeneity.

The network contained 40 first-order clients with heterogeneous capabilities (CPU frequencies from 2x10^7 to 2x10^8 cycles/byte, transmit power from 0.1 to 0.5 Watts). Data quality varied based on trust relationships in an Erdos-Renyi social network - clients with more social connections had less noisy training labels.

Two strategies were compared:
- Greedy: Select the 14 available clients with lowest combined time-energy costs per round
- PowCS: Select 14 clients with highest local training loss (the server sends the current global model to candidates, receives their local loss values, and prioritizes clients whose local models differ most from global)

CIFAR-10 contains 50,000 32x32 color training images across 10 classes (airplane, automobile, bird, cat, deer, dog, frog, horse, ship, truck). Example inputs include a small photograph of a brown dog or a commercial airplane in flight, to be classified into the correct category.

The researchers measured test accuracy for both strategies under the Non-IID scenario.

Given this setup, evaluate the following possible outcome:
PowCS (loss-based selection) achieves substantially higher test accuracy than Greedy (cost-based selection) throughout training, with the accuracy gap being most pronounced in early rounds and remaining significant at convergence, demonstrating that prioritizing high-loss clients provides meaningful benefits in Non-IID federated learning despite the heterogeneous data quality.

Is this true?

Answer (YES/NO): NO